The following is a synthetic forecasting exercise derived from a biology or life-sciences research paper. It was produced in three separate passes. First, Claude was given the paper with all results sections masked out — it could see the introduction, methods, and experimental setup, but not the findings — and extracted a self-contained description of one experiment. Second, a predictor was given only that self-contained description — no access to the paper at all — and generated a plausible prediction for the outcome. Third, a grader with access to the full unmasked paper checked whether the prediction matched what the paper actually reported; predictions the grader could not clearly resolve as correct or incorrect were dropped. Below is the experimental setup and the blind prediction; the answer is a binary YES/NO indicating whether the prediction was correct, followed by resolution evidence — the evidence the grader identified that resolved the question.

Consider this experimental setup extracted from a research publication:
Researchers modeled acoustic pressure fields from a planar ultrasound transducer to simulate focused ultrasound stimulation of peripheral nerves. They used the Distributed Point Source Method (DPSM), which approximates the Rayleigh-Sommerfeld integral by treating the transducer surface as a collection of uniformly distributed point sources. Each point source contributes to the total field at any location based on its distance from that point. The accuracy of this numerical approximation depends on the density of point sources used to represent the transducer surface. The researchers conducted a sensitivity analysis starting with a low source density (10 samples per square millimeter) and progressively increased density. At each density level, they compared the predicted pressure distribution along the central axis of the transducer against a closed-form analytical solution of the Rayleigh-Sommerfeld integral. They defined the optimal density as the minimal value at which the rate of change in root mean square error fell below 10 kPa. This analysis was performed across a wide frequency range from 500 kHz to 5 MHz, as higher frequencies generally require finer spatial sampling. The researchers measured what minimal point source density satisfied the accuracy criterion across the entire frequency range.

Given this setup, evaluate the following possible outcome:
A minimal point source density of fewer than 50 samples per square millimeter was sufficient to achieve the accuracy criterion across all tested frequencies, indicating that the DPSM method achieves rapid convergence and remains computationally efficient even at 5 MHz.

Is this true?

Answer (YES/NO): NO